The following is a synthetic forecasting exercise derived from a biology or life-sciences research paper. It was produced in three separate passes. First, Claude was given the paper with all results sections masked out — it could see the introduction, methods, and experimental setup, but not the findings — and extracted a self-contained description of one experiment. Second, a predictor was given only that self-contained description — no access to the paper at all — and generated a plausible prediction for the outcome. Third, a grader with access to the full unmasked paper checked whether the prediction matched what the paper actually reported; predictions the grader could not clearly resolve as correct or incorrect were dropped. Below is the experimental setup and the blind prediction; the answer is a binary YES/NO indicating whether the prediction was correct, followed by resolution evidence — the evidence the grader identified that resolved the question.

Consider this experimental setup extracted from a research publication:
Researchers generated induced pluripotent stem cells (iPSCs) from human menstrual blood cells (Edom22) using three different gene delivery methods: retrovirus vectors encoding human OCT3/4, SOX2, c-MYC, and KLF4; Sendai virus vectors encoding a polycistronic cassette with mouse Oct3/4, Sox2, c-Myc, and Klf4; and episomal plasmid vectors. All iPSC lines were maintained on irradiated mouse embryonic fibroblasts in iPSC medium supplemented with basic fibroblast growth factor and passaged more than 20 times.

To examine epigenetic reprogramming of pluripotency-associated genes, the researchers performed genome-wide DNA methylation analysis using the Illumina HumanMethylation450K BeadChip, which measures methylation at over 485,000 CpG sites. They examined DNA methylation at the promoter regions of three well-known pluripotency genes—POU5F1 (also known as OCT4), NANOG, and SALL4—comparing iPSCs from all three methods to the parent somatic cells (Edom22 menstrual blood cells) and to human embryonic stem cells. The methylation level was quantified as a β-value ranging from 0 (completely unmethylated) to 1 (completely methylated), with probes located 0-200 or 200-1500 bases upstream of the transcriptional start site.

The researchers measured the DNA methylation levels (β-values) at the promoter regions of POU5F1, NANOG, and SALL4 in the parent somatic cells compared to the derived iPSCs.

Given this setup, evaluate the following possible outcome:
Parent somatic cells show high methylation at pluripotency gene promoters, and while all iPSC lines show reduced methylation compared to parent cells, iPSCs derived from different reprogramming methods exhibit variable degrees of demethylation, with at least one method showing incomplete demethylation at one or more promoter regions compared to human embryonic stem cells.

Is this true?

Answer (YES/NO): NO